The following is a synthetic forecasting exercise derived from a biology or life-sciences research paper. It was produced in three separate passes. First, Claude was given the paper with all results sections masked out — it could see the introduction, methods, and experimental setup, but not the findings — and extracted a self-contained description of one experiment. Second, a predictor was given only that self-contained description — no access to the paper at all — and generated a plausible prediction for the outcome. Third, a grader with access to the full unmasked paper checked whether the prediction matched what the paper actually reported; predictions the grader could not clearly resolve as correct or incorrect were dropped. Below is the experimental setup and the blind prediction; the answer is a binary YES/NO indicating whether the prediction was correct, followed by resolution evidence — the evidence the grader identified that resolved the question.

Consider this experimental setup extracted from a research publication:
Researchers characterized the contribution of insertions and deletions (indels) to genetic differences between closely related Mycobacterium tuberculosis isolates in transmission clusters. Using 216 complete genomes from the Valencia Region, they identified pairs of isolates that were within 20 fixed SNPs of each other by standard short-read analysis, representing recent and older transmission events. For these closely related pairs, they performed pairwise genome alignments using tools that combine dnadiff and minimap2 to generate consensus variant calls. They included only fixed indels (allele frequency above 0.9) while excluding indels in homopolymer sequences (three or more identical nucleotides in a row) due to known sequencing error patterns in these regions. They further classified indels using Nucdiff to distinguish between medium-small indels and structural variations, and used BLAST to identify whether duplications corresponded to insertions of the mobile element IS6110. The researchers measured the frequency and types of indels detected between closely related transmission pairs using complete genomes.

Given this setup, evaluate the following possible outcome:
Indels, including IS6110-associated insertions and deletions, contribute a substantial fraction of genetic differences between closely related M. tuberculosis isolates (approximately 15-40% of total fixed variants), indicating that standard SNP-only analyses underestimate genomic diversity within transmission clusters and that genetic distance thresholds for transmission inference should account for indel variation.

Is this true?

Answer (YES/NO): NO